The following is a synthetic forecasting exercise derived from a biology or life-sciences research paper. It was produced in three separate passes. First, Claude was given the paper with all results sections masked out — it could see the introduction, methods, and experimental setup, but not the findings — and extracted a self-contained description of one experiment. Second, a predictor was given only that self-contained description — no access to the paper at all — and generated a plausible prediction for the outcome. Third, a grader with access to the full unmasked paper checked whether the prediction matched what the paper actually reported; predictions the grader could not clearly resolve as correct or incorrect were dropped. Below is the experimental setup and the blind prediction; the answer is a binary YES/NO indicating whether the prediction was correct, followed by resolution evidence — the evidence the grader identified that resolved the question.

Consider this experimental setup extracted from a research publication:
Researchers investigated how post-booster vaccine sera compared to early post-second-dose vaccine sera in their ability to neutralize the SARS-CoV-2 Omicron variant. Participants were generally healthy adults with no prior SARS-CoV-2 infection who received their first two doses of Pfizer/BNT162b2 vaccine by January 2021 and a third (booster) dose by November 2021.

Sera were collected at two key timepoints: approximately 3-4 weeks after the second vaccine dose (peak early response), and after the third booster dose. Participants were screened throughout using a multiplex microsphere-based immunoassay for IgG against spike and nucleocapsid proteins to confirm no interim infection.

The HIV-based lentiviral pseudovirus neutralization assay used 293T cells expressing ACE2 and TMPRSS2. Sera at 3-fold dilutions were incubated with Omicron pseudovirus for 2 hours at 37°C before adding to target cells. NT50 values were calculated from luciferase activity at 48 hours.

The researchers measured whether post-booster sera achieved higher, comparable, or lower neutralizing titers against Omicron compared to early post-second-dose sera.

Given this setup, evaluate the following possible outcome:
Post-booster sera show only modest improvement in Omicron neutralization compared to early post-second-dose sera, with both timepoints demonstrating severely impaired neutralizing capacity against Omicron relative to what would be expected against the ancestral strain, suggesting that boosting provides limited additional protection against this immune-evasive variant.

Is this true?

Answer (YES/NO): NO